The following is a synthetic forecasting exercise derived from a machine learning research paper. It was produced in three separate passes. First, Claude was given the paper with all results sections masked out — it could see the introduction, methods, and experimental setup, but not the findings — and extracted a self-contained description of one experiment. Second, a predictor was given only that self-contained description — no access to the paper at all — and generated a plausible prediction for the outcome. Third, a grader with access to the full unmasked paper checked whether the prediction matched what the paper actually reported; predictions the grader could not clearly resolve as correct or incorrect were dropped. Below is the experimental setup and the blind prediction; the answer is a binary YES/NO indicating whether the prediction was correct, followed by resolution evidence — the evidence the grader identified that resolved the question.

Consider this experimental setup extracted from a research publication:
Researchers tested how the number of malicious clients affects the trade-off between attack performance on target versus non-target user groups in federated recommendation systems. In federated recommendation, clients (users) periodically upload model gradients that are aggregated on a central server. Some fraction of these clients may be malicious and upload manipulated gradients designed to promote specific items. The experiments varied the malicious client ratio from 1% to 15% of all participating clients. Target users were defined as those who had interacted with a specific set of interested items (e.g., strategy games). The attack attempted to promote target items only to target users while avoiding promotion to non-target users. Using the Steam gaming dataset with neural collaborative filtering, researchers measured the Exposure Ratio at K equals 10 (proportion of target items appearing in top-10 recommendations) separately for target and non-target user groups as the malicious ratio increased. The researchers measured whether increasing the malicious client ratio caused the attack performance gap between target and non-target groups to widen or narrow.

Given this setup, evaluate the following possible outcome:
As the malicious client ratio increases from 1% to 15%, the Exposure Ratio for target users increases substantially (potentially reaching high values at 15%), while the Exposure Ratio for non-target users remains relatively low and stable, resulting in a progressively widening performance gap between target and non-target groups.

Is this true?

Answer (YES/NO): NO